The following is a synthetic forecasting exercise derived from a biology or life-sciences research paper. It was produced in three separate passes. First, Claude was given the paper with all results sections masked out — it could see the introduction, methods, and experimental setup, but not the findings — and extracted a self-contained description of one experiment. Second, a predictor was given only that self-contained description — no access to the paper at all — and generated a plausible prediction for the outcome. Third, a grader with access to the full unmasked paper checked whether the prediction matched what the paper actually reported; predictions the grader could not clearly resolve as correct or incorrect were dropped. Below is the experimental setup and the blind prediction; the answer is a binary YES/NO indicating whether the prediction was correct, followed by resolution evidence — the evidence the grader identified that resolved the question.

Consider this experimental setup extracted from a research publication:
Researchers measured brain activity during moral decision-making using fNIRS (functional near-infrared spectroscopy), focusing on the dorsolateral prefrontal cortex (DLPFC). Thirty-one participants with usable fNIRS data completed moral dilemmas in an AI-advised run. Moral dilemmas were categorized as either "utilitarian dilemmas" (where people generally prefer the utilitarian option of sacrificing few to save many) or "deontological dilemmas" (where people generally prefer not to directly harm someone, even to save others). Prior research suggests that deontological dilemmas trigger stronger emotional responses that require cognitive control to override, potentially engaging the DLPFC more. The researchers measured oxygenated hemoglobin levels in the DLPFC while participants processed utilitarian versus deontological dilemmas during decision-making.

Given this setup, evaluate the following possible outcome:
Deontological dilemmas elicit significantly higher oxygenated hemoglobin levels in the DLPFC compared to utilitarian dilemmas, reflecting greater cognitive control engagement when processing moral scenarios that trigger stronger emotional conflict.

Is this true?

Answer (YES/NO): NO